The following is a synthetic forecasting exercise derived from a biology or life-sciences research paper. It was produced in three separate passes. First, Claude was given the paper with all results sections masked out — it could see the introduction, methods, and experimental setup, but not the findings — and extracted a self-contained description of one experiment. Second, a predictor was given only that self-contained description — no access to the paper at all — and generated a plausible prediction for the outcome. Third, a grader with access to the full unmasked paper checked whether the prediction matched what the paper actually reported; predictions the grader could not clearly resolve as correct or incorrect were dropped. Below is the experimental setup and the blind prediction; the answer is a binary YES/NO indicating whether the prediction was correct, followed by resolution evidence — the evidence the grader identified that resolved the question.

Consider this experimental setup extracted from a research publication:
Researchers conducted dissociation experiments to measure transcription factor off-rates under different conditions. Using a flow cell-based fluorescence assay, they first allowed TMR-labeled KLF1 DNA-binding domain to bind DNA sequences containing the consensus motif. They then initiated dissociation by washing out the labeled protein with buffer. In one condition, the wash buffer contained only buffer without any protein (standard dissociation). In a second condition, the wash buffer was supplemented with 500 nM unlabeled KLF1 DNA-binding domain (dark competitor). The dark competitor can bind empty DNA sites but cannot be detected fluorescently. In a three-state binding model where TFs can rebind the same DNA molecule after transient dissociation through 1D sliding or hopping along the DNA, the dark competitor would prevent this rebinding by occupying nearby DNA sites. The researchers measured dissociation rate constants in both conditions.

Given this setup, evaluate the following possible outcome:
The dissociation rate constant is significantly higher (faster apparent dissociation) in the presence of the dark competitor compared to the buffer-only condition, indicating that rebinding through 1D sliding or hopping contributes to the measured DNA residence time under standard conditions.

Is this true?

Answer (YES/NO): NO